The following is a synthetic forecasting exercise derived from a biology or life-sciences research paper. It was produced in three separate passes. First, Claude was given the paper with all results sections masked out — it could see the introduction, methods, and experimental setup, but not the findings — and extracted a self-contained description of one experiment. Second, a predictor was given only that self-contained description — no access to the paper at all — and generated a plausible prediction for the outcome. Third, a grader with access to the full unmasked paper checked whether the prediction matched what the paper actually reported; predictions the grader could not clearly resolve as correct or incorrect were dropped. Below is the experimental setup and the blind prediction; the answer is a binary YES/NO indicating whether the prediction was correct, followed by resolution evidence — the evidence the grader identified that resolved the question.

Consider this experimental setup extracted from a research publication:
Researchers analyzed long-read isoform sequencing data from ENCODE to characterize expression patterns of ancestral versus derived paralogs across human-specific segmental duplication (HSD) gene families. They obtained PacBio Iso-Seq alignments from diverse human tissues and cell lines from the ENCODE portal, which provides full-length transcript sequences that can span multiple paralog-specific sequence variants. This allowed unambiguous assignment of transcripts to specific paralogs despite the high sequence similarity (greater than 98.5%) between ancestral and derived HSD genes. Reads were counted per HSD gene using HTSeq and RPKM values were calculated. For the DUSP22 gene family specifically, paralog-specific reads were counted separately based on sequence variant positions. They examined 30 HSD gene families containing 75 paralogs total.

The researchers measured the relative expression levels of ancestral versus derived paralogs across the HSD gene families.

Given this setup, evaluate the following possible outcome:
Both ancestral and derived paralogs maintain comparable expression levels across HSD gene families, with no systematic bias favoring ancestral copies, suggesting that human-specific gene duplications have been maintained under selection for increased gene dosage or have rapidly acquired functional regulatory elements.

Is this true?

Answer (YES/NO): NO